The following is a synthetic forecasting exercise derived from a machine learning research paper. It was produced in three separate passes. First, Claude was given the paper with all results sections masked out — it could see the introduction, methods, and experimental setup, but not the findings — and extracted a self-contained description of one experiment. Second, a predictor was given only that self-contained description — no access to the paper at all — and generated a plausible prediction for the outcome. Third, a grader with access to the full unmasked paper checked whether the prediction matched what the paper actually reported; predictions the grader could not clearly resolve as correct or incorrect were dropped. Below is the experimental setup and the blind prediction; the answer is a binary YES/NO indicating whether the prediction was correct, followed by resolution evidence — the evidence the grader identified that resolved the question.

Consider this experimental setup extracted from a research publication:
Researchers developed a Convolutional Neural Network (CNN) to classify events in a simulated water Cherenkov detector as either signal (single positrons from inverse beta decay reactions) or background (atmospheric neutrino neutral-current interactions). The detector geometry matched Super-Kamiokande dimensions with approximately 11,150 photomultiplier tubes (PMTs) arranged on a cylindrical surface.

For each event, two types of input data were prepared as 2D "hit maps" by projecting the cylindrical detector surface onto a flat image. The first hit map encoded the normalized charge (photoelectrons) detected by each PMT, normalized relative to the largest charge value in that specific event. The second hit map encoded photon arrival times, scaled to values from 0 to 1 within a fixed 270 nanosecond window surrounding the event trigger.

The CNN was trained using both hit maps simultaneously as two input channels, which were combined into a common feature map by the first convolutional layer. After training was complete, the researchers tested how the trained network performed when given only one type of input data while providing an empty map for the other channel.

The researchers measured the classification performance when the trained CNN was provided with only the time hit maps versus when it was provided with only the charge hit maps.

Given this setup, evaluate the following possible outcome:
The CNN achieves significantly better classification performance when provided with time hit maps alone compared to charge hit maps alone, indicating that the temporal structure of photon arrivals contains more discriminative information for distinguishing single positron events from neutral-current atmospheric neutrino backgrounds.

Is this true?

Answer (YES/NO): NO